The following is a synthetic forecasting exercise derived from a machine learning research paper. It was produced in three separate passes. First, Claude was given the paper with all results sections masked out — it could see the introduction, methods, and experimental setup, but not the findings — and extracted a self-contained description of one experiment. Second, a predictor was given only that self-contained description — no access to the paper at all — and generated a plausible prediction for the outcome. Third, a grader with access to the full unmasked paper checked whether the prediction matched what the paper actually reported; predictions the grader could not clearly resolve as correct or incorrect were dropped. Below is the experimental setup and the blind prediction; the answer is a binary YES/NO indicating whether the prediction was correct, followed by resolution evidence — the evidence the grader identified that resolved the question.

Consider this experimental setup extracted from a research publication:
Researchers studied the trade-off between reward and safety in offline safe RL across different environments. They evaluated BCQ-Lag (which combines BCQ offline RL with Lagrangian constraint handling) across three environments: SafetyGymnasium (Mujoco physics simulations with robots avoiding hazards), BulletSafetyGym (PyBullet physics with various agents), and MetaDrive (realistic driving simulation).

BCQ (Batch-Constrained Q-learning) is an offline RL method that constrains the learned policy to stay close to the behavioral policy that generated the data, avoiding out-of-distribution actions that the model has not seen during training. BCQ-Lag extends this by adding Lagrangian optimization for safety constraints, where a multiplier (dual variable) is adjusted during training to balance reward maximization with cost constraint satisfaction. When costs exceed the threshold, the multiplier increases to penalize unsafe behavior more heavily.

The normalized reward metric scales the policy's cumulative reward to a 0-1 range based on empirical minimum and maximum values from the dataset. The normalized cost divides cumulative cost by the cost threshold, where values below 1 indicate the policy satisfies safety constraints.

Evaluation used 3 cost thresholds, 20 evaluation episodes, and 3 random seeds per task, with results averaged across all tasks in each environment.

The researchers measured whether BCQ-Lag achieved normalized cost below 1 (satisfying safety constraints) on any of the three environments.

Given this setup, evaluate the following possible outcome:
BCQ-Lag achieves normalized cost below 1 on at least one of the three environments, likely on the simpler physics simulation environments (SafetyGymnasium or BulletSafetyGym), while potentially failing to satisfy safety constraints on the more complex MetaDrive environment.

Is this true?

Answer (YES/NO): NO